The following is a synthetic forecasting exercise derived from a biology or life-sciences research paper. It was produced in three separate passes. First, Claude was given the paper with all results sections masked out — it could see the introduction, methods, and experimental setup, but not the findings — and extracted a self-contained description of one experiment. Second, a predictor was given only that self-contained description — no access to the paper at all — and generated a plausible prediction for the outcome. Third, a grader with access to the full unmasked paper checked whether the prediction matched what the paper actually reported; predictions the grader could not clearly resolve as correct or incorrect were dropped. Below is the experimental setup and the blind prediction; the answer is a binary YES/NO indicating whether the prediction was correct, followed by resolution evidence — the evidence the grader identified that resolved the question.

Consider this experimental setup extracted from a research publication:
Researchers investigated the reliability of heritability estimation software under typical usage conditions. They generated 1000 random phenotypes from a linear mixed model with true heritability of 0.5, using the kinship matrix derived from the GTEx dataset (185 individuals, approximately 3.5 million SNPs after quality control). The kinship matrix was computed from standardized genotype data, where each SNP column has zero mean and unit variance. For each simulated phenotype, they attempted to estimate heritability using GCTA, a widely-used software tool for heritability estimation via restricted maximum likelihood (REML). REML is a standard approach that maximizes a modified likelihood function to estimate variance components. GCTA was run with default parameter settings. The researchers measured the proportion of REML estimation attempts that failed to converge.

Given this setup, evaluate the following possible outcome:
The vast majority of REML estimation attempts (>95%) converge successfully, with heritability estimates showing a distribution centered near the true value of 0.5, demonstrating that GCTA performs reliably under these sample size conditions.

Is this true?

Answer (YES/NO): NO